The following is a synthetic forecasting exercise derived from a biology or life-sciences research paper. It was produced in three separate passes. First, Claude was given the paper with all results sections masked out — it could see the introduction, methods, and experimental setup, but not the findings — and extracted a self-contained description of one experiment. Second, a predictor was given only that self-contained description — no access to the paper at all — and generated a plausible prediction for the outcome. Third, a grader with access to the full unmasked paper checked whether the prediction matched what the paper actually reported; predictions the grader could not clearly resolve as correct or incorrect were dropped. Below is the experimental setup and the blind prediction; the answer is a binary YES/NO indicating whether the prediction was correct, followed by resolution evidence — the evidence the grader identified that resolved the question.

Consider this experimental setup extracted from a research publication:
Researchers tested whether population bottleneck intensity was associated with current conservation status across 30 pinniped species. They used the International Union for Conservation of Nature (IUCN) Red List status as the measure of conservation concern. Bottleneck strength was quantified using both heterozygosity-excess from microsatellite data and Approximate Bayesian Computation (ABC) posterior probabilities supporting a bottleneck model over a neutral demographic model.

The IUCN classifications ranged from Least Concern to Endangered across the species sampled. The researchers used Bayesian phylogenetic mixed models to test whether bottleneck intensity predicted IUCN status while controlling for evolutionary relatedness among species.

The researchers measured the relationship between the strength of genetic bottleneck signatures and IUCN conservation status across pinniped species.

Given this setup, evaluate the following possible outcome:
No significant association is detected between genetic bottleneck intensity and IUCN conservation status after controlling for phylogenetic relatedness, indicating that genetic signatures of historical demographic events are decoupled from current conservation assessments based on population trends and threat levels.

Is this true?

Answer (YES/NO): YES